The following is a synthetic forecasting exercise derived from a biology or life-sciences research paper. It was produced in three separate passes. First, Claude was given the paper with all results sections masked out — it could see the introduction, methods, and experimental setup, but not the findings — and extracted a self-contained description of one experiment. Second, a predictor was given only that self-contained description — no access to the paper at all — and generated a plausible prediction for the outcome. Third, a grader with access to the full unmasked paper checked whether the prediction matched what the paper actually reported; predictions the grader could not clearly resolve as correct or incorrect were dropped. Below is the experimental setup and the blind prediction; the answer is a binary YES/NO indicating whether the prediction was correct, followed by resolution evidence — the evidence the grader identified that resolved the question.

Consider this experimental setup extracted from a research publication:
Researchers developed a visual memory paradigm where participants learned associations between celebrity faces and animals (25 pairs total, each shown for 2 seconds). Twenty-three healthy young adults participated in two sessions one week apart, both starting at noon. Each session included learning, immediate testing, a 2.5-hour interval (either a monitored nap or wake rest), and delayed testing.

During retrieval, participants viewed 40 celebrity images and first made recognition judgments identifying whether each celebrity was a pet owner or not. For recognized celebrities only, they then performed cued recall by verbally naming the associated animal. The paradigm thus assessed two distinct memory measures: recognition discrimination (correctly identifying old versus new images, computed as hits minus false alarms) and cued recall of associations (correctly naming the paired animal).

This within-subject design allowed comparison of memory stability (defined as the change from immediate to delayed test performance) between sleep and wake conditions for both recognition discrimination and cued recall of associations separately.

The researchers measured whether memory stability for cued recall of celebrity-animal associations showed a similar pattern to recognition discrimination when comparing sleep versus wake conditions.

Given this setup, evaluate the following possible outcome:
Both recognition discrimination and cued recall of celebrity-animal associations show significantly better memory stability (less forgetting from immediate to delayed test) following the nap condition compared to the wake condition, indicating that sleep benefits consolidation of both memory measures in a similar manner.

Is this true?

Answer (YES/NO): NO